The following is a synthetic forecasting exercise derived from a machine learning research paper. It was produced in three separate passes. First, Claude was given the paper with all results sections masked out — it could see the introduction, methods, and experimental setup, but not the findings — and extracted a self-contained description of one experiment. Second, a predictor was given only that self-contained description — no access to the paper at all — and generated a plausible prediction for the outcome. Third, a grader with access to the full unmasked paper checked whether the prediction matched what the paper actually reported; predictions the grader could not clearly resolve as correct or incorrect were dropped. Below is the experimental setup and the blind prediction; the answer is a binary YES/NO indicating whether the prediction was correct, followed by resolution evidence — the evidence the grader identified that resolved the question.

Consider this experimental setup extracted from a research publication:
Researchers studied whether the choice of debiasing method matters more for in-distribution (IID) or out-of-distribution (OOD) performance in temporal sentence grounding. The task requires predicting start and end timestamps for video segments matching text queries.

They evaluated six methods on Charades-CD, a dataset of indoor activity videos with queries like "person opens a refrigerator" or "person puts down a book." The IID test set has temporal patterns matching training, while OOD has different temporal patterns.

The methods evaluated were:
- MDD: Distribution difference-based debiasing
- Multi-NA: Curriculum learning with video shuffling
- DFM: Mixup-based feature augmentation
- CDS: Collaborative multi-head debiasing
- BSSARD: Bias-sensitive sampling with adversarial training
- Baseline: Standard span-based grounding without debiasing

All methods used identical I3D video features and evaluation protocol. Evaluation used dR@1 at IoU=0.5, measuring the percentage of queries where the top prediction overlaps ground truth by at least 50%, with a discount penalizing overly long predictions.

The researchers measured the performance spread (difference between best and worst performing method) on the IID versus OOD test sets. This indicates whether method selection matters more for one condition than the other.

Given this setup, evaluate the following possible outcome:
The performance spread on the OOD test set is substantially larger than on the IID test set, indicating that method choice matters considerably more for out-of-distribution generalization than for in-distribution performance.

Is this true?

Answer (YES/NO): NO